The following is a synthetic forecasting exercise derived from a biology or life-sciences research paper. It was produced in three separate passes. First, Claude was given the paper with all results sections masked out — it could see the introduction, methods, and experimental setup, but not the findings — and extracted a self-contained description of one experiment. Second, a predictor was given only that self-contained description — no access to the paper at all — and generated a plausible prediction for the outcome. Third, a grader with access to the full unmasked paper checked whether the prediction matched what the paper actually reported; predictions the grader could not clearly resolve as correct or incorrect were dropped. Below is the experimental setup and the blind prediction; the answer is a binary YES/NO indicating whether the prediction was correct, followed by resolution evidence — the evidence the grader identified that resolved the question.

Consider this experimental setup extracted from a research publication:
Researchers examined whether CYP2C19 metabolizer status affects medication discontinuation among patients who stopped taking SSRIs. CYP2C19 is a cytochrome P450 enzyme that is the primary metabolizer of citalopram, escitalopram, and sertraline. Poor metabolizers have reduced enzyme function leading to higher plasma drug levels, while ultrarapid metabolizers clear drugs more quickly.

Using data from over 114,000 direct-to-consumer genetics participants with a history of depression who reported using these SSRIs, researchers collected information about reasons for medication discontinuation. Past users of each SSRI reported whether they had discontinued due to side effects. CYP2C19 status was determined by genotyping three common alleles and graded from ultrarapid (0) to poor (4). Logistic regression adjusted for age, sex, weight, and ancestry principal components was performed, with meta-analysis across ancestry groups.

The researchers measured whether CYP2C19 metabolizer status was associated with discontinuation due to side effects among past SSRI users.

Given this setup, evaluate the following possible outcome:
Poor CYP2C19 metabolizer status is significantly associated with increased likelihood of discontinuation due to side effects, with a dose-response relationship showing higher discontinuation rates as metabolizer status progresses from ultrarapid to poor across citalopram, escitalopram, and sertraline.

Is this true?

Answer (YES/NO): NO